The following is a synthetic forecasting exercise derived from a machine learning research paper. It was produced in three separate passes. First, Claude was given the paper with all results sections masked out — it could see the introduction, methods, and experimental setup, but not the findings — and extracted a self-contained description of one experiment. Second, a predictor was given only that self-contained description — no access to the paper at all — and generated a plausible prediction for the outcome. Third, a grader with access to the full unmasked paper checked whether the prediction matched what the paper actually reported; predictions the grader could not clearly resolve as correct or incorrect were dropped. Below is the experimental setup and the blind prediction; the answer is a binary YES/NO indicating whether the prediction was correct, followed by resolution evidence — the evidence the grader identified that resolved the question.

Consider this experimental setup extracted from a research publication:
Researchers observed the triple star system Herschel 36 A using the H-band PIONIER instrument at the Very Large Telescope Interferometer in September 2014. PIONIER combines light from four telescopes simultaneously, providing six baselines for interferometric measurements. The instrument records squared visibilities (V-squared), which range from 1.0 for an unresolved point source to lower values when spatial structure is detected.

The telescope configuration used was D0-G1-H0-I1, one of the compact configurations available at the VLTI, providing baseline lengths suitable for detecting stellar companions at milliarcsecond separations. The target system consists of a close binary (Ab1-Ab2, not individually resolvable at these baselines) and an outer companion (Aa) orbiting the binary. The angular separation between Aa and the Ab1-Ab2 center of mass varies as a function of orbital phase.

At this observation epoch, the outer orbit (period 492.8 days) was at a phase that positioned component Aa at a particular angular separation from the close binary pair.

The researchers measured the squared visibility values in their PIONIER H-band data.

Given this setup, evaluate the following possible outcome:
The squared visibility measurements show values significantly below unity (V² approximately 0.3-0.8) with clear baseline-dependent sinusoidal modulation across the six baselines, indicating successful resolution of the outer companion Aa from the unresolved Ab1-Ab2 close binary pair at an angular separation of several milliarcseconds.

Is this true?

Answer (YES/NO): NO